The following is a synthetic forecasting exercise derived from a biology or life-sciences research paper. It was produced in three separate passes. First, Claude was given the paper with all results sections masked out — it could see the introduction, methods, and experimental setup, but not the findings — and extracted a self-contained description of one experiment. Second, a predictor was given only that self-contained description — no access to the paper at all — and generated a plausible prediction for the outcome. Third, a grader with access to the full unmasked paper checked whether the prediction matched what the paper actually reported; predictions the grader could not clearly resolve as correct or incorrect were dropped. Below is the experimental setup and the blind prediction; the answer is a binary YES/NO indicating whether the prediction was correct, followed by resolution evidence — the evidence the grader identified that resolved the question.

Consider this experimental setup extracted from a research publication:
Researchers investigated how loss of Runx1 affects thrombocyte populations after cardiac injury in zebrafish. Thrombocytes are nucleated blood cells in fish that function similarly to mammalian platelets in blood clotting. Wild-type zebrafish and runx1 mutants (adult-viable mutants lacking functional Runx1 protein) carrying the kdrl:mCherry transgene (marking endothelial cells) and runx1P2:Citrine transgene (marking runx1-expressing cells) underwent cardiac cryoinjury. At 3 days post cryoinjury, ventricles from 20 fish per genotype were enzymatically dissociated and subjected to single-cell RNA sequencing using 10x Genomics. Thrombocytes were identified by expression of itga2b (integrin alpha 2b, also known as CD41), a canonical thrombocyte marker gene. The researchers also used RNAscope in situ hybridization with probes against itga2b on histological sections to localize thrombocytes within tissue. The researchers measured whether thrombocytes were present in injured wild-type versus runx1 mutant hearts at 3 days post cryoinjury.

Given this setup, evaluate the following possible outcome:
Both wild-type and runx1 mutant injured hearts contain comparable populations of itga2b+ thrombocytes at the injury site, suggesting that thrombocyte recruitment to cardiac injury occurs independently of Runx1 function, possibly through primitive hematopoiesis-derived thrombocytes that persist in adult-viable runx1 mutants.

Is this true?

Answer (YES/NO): NO